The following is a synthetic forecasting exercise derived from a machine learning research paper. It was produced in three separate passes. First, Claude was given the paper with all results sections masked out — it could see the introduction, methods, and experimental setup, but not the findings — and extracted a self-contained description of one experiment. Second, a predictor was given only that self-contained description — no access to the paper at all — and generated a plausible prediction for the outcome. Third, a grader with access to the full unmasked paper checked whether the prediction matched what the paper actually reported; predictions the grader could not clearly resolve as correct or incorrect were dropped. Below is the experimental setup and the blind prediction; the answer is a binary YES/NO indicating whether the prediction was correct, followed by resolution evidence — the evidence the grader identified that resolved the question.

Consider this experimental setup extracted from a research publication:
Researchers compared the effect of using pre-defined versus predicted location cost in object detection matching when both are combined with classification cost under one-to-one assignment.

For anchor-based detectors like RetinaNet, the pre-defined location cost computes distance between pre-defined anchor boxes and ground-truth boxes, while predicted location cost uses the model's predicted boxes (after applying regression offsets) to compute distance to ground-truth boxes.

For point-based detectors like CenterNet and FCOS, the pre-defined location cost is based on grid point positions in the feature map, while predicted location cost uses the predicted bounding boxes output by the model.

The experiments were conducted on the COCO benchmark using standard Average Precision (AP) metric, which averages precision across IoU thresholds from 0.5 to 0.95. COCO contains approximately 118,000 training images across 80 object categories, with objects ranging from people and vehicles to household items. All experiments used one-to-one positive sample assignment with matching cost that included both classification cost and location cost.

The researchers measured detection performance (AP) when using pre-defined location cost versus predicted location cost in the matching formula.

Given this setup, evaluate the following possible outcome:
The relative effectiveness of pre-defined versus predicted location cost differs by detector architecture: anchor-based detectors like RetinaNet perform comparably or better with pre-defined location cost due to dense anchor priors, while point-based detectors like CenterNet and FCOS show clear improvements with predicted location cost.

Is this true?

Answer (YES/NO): NO